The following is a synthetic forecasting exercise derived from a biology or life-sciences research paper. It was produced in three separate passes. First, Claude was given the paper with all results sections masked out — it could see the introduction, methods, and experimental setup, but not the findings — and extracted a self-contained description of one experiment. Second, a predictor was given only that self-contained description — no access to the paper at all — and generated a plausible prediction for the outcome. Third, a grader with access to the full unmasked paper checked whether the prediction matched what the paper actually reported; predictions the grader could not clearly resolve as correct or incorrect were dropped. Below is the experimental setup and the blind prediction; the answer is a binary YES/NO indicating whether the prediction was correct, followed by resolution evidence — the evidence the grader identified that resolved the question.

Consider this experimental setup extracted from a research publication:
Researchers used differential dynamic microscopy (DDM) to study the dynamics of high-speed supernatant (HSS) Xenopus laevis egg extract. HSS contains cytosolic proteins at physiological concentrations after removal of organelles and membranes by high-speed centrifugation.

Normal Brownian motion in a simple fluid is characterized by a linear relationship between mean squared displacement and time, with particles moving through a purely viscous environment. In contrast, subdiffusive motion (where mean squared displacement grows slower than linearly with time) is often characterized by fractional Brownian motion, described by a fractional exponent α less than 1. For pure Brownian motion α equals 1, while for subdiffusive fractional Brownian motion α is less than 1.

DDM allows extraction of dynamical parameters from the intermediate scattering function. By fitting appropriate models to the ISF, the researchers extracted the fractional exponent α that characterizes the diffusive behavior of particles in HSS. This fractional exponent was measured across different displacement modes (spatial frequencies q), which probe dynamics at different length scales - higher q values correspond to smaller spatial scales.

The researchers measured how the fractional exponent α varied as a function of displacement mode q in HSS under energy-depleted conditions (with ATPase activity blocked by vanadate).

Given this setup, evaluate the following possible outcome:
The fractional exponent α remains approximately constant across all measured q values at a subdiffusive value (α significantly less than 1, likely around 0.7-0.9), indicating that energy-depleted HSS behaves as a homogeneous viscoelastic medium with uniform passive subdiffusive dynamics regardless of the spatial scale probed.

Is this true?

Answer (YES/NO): NO